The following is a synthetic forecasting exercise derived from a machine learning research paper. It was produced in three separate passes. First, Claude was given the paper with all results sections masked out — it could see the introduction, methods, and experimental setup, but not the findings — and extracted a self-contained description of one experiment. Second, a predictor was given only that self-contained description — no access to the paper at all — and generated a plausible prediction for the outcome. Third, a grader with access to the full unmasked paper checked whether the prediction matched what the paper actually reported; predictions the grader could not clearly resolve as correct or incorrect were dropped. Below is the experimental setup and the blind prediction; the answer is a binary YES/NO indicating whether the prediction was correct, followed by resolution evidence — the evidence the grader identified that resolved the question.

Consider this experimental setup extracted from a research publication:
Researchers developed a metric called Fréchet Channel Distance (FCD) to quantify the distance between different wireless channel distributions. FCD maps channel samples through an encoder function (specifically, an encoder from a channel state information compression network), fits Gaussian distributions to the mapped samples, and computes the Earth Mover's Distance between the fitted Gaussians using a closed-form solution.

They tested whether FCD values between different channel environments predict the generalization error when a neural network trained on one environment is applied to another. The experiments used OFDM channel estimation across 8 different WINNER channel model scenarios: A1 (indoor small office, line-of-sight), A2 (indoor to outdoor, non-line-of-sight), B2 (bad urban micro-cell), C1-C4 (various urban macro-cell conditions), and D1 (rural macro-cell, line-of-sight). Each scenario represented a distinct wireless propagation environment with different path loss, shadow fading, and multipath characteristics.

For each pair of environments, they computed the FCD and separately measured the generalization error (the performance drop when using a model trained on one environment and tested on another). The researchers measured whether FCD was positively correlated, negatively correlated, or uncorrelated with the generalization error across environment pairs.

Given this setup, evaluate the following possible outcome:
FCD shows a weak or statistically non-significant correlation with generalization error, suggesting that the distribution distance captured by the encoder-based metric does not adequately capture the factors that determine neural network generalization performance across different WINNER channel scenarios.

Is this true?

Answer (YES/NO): NO